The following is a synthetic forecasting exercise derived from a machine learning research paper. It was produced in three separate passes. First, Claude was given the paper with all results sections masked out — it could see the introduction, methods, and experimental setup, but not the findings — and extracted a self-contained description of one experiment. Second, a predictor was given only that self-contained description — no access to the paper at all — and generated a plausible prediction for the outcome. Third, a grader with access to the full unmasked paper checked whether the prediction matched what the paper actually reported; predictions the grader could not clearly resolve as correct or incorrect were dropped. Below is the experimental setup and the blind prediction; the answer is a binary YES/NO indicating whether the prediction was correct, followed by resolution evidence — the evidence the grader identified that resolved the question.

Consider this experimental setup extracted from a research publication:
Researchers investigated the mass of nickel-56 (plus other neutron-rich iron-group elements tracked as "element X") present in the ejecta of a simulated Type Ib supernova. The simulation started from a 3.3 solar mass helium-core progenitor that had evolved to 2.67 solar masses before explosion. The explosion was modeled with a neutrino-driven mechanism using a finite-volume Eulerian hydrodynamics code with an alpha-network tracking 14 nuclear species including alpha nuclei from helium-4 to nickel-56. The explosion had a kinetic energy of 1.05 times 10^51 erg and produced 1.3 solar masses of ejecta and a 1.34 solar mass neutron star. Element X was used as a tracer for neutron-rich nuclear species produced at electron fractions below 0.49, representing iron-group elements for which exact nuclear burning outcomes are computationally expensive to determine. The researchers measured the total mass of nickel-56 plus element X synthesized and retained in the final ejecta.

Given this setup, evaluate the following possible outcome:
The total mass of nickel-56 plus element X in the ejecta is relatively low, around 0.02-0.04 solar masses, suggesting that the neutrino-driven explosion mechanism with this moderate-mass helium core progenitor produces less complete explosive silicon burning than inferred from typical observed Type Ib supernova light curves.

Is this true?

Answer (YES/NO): NO